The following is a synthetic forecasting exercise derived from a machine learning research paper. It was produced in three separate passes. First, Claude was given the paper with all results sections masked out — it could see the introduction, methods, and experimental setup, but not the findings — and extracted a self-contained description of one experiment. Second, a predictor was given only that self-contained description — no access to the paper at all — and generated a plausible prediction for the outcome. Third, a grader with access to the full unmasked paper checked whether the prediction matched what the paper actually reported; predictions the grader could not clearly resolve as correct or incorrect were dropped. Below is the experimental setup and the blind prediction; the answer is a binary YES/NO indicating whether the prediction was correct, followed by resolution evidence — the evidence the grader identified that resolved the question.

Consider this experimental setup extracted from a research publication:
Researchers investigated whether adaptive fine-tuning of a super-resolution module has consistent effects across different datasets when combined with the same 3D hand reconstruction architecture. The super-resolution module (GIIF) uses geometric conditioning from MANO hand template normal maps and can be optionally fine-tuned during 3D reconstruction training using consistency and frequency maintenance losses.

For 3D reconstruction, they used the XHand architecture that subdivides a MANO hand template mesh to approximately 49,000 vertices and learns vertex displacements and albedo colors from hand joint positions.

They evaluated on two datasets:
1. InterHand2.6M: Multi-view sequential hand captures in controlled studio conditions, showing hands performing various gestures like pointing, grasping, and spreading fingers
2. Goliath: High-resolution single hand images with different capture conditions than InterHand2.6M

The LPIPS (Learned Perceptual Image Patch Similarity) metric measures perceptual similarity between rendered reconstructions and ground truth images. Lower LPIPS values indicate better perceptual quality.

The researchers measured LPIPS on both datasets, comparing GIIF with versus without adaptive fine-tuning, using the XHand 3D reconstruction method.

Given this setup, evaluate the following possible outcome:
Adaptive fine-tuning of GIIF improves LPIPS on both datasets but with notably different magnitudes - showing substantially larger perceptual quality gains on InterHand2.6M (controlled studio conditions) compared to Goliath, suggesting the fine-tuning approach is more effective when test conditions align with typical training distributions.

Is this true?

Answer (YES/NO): NO